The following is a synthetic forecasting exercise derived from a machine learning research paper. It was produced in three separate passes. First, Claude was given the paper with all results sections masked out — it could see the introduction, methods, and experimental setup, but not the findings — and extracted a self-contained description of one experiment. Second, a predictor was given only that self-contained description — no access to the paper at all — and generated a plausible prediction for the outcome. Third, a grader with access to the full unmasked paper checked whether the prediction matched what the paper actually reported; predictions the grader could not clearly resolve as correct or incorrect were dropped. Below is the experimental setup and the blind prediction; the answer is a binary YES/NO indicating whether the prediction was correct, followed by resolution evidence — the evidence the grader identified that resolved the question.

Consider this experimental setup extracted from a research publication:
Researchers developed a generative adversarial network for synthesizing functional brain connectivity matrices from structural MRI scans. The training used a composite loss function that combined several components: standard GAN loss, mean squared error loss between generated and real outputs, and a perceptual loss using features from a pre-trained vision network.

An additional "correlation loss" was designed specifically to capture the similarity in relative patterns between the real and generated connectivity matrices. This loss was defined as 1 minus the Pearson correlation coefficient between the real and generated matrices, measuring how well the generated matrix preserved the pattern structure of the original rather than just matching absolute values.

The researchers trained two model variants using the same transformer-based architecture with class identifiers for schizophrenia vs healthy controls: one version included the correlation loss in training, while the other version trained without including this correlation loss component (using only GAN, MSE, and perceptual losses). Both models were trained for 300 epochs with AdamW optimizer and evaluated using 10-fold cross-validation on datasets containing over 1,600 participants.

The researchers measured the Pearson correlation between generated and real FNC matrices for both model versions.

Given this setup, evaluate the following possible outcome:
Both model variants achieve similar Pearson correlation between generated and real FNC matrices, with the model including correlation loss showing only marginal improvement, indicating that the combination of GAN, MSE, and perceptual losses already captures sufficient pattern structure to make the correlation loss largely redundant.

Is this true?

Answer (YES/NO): NO